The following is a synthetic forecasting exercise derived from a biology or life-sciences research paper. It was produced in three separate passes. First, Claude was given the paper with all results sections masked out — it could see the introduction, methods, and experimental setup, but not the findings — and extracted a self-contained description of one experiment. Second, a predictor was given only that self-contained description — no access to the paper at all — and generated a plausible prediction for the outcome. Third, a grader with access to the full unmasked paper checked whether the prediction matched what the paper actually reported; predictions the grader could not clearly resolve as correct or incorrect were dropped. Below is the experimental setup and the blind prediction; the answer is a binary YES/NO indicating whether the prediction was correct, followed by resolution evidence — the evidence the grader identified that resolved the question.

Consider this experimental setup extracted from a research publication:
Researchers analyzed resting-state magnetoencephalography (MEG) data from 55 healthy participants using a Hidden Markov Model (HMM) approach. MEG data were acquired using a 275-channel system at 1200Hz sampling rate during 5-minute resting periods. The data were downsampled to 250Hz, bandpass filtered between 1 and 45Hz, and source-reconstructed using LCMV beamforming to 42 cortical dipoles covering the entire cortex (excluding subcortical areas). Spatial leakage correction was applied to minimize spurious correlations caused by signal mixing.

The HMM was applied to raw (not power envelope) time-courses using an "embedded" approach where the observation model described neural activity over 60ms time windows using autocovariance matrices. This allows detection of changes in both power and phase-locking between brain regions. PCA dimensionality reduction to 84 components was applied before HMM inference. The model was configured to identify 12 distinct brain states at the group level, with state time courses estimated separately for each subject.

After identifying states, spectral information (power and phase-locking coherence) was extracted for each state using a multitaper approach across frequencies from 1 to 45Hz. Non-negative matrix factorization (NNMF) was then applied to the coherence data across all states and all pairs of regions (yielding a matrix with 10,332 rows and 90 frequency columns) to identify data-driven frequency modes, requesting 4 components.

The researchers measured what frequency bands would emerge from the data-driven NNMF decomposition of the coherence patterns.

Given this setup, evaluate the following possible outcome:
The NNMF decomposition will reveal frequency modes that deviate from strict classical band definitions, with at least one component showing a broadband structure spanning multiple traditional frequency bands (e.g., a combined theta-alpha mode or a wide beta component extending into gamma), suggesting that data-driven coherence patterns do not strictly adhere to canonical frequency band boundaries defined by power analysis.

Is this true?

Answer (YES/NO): NO